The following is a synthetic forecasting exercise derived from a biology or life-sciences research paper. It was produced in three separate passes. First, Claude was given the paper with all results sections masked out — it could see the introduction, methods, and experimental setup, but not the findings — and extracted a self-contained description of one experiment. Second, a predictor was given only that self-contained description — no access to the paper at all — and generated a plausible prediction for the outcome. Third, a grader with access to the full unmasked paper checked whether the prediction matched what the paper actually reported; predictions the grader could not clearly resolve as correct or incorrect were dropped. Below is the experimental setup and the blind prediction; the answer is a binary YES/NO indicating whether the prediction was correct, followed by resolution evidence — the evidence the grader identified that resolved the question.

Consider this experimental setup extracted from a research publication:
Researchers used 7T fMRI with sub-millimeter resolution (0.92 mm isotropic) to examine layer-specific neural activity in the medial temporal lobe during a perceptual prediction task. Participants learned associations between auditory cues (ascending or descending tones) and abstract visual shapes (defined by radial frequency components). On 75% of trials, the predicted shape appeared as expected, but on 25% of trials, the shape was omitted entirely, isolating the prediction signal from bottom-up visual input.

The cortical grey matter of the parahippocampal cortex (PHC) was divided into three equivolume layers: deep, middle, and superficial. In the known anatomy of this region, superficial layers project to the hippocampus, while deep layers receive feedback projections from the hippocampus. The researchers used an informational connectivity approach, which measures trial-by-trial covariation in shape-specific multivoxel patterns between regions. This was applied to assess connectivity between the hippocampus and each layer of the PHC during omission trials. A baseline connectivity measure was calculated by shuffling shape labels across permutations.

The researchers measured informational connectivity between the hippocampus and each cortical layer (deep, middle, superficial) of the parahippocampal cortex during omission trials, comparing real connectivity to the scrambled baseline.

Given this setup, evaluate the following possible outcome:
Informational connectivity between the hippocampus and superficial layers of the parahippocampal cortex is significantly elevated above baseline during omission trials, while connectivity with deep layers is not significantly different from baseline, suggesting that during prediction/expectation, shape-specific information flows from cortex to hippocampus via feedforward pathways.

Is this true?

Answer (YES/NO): NO